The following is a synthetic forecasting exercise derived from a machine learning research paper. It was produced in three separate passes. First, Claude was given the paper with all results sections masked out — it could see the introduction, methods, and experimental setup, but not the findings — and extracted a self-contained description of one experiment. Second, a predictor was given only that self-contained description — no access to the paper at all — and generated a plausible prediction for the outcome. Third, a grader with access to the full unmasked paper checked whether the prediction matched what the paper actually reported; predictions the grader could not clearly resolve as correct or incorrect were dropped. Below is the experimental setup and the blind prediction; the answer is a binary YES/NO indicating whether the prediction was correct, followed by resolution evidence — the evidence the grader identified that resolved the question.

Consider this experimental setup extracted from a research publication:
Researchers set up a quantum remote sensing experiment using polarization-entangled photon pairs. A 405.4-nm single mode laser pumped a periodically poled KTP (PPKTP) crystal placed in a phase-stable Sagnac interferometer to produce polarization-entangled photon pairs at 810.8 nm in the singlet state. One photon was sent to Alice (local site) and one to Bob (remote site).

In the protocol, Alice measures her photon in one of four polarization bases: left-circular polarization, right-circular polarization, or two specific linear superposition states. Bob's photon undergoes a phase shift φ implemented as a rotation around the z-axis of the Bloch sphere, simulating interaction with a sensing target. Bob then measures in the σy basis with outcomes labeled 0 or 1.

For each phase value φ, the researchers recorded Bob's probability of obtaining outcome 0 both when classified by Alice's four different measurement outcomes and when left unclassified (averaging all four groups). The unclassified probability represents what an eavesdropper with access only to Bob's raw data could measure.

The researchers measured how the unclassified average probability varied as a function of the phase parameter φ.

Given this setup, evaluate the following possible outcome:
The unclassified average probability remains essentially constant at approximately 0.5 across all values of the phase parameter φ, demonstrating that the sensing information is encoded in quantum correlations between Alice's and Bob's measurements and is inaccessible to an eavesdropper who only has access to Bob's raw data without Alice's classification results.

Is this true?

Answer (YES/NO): YES